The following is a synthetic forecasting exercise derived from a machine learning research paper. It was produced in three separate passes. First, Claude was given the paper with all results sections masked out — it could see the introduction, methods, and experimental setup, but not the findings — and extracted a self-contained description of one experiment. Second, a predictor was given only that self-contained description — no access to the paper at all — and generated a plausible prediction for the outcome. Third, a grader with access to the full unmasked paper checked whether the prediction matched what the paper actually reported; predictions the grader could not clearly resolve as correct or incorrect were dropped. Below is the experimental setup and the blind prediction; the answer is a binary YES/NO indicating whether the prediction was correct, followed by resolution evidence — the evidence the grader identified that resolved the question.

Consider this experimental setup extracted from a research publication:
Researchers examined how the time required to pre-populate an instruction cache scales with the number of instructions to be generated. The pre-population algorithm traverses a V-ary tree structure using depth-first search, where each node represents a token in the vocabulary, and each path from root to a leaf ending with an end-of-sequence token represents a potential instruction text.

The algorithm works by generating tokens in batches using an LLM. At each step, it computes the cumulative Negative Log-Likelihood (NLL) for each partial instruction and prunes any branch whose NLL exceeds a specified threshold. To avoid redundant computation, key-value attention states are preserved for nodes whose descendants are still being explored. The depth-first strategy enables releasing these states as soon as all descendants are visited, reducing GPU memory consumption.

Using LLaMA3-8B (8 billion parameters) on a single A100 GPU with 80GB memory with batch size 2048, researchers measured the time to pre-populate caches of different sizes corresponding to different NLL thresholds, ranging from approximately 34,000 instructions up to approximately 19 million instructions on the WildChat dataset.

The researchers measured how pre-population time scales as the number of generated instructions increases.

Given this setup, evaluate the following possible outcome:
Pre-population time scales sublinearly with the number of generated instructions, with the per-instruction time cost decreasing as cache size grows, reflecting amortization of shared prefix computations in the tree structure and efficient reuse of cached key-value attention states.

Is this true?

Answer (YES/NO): NO